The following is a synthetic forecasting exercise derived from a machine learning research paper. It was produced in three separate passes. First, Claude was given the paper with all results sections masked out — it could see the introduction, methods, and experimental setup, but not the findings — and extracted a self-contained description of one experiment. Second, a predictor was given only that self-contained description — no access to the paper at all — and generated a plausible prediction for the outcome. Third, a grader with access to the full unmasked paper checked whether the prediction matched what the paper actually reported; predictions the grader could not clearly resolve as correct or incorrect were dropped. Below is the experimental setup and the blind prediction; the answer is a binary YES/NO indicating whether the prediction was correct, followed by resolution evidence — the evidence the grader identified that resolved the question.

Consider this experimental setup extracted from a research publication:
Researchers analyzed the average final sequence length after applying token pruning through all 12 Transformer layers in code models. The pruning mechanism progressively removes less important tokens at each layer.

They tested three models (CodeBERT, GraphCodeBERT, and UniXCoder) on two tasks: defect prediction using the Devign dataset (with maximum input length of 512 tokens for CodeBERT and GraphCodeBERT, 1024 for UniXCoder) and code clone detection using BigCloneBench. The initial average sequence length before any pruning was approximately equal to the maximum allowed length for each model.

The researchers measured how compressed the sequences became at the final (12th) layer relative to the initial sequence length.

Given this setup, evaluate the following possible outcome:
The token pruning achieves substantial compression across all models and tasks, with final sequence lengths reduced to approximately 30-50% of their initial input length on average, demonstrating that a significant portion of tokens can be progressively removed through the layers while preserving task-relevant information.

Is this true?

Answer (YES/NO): NO